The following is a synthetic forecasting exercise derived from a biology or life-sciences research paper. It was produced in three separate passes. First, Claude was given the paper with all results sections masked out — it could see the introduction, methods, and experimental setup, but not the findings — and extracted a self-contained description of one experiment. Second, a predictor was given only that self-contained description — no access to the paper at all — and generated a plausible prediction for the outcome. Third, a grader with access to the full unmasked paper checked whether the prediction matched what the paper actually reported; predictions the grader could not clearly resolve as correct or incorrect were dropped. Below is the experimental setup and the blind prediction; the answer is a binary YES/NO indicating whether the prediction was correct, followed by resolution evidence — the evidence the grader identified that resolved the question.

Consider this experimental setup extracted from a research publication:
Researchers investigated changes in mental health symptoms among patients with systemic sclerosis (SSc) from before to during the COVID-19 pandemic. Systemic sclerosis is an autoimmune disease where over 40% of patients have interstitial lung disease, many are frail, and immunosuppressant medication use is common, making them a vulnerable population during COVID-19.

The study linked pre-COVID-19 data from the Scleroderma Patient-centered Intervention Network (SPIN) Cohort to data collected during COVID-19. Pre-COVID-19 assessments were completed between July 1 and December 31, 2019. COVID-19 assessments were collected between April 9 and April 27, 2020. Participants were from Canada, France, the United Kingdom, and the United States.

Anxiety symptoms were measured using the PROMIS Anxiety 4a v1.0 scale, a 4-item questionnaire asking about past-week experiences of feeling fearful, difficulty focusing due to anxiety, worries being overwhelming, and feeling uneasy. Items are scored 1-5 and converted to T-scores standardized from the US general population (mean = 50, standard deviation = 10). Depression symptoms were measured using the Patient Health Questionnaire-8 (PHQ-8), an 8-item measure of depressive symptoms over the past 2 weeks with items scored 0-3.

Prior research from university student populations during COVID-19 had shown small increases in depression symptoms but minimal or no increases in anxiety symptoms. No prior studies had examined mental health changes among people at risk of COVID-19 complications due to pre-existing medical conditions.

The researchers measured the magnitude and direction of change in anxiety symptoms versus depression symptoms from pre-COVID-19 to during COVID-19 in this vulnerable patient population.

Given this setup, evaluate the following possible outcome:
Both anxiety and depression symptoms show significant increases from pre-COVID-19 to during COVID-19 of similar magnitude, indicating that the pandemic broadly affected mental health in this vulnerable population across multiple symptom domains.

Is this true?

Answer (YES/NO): NO